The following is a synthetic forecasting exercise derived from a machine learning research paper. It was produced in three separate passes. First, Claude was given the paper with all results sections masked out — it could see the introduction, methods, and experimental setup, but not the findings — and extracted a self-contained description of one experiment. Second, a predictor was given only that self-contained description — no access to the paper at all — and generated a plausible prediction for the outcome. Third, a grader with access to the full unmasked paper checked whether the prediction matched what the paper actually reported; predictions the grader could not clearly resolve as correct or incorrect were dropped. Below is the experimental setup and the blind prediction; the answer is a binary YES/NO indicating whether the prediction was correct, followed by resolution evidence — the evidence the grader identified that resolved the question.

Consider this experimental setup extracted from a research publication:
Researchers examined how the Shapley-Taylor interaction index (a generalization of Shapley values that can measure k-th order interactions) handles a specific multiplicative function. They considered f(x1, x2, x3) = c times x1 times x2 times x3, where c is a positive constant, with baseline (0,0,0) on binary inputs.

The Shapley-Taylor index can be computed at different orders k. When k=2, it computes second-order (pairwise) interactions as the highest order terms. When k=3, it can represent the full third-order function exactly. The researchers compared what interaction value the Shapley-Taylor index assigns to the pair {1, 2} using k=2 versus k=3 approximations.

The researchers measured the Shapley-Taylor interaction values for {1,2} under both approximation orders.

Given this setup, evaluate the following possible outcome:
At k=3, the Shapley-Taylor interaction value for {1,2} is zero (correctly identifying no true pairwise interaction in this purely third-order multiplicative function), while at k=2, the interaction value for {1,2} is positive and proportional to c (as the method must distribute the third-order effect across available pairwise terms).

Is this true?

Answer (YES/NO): YES